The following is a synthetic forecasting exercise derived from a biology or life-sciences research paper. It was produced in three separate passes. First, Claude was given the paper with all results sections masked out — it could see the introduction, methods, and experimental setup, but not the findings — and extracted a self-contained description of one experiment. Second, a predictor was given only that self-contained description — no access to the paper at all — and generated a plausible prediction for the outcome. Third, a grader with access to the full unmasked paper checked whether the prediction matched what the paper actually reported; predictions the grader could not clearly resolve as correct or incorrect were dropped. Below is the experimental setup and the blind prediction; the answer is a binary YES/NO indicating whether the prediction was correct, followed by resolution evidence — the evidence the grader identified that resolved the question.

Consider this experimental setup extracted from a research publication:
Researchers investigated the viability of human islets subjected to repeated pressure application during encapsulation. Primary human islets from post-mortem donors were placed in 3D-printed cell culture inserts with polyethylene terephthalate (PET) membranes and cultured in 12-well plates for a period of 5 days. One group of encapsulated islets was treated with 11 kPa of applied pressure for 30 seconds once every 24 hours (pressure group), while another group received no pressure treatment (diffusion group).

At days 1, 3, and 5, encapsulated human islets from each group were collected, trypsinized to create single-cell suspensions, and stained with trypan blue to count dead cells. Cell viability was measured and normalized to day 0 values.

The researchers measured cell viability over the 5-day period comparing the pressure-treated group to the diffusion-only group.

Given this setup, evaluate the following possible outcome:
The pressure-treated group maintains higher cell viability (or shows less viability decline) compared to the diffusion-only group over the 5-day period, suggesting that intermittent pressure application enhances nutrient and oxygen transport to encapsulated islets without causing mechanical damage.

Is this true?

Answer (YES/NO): NO